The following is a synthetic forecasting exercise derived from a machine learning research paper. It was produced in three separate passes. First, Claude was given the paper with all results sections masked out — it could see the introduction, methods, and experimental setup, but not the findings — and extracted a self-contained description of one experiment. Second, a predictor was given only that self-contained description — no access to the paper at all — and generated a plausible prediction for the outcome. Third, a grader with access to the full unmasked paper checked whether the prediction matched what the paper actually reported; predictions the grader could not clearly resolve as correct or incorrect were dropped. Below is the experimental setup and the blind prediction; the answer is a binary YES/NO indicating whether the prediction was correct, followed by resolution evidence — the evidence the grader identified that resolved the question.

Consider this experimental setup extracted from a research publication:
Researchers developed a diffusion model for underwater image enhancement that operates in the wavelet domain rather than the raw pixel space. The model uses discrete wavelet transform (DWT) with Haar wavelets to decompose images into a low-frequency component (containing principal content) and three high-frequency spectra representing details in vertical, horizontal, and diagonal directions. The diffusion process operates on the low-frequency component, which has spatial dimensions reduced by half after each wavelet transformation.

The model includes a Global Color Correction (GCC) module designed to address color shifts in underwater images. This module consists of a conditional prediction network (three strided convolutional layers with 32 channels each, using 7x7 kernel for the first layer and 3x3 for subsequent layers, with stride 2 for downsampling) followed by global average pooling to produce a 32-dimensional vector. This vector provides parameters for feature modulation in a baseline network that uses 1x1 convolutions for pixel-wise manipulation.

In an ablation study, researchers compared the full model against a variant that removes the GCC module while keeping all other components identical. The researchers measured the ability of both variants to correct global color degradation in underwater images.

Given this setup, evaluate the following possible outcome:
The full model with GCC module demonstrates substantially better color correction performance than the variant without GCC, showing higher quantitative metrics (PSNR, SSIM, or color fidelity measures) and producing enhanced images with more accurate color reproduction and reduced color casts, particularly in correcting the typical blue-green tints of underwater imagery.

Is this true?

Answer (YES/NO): YES